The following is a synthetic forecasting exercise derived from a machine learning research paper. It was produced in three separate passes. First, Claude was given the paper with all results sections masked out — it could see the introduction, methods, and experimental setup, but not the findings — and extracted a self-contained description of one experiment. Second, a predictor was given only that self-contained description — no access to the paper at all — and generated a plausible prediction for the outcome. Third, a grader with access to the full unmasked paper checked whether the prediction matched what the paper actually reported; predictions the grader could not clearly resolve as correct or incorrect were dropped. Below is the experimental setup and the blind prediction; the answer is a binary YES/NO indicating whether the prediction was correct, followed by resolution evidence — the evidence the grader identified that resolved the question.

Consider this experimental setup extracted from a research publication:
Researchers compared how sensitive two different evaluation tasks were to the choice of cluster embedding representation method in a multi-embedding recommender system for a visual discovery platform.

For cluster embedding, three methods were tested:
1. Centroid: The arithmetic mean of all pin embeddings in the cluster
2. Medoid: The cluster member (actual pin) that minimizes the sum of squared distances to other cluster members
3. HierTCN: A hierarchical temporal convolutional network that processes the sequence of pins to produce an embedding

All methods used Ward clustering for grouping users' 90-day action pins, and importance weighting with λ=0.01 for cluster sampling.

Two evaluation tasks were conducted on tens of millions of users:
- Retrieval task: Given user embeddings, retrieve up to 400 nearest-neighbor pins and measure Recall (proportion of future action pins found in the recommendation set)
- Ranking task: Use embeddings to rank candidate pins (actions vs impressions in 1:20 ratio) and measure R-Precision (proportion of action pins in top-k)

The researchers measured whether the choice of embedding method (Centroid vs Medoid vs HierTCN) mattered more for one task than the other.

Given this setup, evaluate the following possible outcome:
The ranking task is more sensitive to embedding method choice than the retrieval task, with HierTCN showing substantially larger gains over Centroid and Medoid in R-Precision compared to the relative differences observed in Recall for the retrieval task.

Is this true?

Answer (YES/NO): NO